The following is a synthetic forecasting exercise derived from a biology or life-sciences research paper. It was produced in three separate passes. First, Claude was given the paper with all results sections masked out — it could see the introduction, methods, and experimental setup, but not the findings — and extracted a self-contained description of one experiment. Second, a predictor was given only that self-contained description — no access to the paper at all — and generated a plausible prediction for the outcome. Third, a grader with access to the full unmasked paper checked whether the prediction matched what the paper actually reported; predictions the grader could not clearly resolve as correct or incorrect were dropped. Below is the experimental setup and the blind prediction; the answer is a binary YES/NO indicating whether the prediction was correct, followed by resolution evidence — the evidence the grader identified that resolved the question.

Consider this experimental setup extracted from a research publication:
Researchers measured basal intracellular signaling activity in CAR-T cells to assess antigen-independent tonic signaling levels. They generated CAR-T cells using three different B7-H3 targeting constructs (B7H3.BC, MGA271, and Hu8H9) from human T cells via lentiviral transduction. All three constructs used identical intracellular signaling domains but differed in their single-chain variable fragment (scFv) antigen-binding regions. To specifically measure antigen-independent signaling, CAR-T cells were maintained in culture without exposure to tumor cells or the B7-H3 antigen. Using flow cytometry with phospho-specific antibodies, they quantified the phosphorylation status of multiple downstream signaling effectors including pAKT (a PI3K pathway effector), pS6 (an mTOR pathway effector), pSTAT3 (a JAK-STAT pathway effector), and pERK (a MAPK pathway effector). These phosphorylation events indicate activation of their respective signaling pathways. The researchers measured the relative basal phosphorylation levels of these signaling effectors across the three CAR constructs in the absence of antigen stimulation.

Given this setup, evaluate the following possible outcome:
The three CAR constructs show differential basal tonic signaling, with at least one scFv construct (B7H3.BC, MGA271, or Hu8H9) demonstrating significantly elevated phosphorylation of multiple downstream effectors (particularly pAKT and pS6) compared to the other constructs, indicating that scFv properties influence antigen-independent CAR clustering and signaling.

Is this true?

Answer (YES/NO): YES